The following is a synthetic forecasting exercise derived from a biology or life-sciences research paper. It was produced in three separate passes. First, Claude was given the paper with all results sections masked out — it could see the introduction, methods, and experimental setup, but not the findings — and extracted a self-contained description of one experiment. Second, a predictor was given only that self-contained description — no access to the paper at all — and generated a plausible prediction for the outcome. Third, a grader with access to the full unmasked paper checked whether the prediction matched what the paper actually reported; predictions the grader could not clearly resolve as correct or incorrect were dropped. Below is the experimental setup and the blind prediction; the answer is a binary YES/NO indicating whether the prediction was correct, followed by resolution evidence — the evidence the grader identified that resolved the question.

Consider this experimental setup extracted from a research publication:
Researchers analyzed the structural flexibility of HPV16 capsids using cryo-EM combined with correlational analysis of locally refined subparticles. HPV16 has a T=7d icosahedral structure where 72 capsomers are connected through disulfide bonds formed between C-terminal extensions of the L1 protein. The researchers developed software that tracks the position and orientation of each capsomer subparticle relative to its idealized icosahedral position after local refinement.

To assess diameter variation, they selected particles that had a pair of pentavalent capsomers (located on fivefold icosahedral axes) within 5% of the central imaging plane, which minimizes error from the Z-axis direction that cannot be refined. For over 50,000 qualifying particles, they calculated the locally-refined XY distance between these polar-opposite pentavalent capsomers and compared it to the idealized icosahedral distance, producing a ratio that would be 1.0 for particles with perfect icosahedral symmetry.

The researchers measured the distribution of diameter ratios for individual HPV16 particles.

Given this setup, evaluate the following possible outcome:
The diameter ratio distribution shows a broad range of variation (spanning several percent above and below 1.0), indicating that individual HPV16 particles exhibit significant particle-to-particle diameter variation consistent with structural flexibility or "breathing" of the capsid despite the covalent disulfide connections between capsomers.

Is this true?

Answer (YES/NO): NO